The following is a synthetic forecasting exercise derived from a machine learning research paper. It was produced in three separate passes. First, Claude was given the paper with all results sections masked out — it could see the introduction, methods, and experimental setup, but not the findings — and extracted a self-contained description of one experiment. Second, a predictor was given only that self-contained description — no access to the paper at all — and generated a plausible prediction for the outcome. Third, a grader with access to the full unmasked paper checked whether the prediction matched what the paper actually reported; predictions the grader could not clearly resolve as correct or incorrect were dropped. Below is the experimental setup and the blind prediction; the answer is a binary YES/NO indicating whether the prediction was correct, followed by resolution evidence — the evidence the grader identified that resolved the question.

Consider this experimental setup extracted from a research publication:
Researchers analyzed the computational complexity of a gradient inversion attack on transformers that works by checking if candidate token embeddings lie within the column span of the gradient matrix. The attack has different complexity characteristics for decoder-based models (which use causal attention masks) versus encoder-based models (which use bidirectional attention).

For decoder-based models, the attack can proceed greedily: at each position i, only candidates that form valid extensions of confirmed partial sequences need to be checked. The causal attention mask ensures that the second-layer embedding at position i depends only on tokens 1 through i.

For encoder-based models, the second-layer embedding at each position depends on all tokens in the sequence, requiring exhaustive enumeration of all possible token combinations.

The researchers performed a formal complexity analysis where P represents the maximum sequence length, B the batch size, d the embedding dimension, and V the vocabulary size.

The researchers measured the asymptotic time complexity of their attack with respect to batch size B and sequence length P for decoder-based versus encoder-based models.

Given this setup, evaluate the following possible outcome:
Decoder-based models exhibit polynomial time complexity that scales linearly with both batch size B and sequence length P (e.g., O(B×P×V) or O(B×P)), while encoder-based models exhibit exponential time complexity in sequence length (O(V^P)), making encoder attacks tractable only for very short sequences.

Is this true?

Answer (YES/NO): NO